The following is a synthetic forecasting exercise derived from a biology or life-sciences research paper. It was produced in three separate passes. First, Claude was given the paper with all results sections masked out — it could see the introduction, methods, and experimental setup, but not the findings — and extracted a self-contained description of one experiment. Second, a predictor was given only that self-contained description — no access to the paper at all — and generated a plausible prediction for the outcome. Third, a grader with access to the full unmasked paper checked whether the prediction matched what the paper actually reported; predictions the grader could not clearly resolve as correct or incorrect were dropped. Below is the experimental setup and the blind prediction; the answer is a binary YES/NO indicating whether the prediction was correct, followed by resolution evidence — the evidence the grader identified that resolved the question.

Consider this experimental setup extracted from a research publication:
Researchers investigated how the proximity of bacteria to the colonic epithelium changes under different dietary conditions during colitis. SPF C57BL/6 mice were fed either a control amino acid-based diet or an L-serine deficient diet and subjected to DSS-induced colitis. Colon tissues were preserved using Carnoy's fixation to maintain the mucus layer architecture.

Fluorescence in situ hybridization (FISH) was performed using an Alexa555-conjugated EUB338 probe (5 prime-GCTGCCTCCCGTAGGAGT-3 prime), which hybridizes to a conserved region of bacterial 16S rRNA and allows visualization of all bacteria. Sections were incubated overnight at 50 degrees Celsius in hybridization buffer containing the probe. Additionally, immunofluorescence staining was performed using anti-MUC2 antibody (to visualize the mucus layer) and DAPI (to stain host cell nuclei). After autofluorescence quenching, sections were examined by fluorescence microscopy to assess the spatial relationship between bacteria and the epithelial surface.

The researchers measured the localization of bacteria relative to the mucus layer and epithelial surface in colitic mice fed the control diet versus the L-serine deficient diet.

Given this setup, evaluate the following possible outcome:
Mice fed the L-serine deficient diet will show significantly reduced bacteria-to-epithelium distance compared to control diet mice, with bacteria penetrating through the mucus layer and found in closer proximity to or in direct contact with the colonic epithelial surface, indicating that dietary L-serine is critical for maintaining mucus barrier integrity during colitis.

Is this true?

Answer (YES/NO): NO